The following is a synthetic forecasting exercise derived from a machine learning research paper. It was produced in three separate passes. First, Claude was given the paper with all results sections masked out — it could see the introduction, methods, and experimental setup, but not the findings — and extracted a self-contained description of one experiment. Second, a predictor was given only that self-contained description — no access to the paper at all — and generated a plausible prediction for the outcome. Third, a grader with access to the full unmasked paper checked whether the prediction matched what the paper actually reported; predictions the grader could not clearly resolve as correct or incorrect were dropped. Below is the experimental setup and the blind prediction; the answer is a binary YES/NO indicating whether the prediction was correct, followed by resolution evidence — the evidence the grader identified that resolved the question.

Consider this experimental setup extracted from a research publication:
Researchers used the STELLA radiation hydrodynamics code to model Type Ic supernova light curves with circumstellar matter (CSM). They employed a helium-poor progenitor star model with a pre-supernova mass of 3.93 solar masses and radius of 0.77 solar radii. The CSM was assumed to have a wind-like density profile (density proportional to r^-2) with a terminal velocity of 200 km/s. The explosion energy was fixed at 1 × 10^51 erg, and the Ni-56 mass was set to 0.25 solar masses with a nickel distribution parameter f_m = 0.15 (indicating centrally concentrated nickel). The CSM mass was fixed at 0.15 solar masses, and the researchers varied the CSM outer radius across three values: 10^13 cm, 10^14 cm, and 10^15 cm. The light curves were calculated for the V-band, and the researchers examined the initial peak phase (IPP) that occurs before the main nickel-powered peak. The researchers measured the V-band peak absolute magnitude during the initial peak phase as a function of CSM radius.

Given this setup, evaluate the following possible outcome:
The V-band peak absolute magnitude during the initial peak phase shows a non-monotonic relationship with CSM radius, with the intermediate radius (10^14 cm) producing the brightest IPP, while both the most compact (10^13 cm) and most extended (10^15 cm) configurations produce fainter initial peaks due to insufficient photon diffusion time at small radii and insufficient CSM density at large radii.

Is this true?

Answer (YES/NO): NO